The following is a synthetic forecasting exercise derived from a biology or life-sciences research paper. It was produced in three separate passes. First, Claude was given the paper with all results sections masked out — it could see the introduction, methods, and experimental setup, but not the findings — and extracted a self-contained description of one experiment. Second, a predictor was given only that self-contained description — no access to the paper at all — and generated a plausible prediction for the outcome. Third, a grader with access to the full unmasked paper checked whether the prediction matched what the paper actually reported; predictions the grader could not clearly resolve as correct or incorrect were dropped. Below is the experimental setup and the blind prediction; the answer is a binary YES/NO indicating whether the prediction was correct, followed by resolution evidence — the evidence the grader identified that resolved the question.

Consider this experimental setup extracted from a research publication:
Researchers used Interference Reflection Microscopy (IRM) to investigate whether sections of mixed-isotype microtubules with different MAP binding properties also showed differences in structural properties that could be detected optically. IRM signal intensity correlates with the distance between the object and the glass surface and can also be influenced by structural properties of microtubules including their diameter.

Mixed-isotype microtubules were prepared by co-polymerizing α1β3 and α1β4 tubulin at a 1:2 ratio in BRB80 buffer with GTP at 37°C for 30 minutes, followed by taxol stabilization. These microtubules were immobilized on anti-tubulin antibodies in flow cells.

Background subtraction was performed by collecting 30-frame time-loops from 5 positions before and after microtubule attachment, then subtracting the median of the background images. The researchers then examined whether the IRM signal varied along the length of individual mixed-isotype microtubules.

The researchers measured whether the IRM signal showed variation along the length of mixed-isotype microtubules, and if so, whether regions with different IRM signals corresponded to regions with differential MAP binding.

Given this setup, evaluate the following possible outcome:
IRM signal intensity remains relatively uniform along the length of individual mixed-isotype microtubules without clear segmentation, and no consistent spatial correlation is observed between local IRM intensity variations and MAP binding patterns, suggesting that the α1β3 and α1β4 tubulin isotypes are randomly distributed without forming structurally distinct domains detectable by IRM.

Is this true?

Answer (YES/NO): NO